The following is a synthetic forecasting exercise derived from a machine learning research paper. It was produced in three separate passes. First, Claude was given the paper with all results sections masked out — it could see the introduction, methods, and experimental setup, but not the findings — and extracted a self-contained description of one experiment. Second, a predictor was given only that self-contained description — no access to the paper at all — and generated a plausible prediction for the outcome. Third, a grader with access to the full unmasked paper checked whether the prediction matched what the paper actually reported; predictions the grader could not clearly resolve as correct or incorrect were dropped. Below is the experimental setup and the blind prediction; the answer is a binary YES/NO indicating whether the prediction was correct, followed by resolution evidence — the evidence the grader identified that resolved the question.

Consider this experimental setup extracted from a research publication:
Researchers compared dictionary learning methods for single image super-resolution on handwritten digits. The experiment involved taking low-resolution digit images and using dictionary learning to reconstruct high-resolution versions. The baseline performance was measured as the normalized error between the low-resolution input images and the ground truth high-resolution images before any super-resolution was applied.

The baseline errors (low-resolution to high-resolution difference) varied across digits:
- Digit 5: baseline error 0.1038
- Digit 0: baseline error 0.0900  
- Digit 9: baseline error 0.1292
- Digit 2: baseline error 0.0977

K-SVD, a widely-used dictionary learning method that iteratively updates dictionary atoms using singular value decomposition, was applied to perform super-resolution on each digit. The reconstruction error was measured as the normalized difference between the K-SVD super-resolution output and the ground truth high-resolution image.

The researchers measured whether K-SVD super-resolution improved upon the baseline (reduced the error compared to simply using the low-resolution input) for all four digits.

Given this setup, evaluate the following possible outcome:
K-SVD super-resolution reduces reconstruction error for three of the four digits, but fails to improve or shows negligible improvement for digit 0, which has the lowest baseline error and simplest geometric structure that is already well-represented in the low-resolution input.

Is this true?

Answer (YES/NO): NO